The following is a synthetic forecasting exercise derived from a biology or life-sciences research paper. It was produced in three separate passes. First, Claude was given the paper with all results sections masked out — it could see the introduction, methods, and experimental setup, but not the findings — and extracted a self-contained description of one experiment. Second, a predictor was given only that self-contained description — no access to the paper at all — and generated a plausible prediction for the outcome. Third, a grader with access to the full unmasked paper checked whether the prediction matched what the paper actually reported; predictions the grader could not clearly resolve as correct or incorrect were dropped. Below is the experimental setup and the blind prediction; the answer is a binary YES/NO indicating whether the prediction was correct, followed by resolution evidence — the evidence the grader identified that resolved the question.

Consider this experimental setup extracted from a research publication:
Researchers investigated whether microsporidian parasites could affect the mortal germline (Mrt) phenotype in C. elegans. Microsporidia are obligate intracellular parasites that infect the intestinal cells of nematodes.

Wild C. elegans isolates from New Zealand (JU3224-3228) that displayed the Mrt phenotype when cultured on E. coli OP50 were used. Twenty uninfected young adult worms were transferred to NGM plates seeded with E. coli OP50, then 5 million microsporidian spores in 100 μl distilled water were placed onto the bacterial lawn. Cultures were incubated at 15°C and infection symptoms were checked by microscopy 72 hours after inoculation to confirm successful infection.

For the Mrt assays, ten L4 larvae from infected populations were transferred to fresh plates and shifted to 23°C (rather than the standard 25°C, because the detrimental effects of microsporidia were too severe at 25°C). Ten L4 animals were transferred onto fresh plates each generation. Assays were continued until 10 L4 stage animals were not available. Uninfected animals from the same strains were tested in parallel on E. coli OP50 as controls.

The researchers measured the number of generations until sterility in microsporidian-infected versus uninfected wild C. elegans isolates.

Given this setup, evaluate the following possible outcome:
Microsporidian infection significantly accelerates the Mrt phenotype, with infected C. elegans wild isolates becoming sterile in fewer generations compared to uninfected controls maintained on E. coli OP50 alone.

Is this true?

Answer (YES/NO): NO